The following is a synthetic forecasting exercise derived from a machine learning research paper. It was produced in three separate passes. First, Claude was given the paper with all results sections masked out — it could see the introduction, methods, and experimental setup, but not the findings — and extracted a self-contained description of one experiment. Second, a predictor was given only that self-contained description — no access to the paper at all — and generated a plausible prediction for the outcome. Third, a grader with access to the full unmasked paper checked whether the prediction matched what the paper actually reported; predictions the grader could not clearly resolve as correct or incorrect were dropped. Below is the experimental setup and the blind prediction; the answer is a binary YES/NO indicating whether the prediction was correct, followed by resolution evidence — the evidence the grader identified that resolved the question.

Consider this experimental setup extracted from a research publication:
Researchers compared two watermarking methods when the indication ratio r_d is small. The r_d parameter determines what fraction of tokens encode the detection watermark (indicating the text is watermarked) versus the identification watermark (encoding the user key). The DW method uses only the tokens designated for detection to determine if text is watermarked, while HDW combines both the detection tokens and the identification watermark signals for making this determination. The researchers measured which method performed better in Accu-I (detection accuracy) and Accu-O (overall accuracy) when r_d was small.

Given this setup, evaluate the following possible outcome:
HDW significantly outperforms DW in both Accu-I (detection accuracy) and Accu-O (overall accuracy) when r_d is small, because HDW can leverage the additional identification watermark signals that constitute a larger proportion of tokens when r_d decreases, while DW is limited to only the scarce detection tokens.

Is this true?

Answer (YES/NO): YES